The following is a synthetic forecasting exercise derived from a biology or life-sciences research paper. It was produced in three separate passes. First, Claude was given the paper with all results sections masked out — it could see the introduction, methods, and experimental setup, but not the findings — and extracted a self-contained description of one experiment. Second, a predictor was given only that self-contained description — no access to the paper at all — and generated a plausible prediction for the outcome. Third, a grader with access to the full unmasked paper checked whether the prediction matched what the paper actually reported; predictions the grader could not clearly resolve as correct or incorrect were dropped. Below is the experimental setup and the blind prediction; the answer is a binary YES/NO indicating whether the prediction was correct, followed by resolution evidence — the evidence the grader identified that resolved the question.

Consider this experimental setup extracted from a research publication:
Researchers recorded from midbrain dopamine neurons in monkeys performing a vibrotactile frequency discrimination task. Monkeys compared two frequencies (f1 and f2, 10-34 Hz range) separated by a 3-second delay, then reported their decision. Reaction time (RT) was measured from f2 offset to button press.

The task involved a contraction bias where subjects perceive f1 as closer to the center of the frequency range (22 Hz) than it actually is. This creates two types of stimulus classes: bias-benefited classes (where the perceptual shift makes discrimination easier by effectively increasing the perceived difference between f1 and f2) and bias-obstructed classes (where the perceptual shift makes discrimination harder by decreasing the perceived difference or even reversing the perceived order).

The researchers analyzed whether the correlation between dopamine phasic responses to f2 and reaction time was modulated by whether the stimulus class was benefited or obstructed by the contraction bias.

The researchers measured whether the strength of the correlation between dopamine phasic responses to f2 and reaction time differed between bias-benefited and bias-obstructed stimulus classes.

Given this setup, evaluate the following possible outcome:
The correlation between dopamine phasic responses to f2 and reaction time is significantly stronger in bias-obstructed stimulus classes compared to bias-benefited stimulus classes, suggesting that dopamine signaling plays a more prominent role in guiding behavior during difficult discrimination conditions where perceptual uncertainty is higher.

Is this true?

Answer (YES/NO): YES